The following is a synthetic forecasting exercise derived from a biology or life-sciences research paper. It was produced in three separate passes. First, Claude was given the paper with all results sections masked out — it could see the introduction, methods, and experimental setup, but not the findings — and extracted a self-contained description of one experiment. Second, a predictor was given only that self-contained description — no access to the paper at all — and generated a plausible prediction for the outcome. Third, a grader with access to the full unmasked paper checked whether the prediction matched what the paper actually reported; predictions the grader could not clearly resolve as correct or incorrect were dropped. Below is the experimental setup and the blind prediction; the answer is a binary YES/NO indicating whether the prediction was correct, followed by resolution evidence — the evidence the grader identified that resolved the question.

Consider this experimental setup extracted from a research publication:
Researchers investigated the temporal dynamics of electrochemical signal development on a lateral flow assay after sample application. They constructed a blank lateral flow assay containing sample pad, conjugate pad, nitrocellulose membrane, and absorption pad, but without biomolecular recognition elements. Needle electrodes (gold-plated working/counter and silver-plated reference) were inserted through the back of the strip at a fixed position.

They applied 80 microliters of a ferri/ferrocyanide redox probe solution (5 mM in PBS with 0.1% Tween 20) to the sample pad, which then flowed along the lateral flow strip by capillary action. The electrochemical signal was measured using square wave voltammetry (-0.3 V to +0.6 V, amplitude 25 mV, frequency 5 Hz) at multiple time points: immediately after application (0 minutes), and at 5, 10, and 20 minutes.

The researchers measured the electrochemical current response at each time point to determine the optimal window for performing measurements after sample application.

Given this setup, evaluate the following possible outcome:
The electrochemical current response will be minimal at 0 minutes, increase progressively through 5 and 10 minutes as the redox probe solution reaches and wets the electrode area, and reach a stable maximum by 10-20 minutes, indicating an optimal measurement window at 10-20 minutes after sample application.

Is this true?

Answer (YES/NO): NO